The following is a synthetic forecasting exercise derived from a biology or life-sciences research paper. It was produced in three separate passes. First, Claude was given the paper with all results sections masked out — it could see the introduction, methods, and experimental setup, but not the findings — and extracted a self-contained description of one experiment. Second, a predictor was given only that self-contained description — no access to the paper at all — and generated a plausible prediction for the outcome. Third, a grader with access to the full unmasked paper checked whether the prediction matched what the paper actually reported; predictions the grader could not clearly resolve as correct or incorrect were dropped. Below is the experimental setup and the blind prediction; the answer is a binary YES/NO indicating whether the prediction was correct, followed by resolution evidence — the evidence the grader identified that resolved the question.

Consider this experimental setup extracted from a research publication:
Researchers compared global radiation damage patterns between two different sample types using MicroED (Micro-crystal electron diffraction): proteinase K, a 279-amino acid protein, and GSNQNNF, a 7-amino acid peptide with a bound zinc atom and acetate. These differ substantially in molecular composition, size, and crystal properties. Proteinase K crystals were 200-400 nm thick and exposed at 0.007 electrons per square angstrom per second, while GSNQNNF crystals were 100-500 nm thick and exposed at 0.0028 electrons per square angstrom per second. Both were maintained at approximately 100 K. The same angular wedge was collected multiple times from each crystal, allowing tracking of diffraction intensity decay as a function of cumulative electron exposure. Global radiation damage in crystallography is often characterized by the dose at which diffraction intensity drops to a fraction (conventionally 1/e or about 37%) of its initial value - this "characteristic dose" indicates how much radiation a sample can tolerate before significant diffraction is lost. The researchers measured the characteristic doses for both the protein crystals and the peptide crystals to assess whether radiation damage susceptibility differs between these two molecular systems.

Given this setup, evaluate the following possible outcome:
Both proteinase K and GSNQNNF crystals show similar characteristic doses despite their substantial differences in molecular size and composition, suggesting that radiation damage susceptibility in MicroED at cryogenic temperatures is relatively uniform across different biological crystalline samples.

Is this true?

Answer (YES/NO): YES